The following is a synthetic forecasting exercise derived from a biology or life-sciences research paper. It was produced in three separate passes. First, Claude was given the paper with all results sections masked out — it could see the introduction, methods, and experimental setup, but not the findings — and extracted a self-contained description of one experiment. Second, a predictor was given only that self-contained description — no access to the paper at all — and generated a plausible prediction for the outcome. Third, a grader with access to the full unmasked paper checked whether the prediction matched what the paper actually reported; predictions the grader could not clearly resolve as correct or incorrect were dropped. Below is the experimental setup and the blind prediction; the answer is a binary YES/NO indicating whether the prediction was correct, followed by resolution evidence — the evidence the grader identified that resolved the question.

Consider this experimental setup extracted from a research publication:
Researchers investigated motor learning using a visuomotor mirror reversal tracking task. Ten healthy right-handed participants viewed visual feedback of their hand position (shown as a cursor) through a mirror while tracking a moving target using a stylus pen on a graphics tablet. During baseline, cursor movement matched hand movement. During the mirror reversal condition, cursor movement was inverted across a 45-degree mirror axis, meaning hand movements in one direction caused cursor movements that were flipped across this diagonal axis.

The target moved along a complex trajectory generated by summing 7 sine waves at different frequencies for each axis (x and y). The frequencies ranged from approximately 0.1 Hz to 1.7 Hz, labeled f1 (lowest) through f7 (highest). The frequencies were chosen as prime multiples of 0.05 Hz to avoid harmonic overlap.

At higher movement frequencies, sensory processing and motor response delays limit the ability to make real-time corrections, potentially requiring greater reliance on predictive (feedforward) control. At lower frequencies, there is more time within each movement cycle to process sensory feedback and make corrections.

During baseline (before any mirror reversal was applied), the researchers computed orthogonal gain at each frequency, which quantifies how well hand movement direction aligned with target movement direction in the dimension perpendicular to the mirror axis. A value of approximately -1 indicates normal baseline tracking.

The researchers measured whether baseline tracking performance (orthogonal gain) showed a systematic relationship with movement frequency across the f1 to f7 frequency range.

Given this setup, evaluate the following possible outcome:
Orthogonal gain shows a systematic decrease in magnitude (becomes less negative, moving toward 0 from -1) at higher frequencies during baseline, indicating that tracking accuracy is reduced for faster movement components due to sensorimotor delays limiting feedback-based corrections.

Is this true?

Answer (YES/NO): NO